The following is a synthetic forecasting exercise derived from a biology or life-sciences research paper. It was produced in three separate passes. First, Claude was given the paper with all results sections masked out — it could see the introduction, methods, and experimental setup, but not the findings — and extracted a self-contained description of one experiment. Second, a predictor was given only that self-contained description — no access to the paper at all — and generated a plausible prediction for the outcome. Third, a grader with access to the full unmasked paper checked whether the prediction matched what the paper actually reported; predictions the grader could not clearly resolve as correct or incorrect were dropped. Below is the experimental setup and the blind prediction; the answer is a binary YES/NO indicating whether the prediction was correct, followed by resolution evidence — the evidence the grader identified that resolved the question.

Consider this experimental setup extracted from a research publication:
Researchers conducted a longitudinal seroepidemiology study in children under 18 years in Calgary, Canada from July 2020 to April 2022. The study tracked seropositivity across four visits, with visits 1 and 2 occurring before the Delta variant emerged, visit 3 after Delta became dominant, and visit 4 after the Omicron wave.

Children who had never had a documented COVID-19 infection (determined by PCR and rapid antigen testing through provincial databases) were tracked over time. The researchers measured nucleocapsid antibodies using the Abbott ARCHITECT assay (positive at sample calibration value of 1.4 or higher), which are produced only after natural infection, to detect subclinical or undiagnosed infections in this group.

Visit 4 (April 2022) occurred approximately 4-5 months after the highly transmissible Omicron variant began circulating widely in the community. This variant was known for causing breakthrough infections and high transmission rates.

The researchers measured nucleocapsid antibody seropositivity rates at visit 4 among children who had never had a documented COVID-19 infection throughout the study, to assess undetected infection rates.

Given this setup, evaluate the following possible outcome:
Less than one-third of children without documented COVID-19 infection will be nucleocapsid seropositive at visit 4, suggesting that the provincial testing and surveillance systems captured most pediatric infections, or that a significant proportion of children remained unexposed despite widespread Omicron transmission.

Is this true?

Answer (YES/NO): YES